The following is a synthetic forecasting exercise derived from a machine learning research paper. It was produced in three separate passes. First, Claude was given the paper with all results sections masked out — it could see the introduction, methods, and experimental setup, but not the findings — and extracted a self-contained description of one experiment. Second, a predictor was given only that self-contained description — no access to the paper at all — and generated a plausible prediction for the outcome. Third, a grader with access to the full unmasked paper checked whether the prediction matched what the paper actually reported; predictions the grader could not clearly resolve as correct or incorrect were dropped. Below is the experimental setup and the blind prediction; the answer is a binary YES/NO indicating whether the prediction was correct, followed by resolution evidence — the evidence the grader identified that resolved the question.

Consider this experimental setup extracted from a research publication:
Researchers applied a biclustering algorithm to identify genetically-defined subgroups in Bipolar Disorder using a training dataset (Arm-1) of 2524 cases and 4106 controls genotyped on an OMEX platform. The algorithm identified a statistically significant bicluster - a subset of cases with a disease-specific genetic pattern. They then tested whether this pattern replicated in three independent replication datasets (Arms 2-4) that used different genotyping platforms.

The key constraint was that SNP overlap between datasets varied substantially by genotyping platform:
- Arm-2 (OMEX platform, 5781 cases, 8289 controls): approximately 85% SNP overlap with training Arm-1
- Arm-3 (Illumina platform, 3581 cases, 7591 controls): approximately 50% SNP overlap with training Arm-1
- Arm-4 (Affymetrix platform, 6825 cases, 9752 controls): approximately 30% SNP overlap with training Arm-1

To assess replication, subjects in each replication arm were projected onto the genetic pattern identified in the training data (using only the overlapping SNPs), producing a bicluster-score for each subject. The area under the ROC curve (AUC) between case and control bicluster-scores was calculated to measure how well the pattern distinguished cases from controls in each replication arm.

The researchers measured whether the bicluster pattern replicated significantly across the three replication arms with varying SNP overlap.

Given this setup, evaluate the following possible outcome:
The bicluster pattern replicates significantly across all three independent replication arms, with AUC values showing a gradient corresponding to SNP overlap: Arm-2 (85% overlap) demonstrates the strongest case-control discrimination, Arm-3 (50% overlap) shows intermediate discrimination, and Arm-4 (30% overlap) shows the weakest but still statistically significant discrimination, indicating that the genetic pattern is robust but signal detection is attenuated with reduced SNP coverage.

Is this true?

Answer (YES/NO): YES